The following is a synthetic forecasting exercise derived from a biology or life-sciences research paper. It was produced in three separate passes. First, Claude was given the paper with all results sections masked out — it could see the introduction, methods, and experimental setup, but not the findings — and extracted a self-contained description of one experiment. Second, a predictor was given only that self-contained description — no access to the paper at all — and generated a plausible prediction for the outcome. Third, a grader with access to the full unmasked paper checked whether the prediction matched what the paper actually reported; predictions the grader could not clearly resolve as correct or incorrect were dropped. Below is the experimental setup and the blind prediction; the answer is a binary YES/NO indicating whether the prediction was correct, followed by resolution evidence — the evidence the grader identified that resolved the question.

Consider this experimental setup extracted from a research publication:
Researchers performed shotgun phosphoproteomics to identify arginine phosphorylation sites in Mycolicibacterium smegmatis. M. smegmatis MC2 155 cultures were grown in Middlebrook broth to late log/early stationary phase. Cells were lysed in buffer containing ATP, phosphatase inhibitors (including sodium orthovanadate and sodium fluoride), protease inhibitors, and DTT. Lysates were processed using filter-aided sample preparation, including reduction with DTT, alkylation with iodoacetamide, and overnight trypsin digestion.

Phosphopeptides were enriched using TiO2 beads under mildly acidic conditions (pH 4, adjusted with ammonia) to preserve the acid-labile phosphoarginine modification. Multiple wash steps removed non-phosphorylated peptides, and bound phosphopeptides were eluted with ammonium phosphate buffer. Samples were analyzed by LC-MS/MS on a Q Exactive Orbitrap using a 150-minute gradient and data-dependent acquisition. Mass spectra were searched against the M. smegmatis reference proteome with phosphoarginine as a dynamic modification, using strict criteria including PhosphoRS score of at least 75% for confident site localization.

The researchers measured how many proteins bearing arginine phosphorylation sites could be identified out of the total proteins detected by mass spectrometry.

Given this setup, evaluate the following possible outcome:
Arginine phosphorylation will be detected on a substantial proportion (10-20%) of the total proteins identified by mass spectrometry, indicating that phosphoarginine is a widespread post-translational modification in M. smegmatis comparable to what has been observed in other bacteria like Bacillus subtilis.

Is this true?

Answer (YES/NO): NO